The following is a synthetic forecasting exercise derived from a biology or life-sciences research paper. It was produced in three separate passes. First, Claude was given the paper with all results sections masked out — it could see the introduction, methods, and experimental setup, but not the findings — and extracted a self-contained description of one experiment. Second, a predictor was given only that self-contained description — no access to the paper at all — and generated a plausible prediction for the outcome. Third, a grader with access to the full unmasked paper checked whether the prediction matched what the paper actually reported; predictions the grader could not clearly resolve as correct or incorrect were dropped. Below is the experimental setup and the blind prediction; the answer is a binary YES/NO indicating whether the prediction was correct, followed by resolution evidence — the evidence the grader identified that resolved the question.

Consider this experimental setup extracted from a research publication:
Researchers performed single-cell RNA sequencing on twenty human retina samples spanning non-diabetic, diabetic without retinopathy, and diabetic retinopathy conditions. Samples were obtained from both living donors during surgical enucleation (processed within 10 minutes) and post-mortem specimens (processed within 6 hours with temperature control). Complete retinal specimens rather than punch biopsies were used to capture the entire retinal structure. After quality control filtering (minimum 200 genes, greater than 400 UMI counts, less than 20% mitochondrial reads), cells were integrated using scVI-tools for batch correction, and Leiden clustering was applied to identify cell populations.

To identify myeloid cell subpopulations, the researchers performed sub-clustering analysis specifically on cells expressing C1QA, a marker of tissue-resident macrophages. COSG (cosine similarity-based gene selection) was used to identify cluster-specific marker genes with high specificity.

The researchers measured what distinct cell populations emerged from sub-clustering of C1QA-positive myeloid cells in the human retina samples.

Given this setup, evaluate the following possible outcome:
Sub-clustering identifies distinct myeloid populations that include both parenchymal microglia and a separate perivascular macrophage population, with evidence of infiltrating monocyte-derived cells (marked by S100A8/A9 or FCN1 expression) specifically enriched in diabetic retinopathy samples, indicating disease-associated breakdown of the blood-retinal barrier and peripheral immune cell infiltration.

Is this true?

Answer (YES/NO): NO